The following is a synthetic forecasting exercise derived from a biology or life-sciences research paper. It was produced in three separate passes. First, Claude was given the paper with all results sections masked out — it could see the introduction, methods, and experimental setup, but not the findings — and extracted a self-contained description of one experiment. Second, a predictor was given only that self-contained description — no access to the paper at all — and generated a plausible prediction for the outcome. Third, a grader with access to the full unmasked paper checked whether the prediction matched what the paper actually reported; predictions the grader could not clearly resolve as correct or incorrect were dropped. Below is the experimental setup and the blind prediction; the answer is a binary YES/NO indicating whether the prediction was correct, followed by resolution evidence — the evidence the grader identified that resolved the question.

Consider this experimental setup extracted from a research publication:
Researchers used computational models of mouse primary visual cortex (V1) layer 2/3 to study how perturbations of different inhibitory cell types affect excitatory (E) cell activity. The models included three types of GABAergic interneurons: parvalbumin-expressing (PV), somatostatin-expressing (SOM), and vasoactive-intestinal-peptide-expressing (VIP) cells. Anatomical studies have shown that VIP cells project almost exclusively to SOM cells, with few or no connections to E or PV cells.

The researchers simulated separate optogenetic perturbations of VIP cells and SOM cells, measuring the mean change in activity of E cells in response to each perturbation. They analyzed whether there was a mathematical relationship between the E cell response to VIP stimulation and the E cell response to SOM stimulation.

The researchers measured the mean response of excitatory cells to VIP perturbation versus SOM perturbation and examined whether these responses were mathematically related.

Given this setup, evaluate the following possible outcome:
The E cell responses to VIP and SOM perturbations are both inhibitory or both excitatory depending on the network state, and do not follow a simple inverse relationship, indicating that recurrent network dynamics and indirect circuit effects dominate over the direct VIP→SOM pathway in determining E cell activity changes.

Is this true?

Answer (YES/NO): NO